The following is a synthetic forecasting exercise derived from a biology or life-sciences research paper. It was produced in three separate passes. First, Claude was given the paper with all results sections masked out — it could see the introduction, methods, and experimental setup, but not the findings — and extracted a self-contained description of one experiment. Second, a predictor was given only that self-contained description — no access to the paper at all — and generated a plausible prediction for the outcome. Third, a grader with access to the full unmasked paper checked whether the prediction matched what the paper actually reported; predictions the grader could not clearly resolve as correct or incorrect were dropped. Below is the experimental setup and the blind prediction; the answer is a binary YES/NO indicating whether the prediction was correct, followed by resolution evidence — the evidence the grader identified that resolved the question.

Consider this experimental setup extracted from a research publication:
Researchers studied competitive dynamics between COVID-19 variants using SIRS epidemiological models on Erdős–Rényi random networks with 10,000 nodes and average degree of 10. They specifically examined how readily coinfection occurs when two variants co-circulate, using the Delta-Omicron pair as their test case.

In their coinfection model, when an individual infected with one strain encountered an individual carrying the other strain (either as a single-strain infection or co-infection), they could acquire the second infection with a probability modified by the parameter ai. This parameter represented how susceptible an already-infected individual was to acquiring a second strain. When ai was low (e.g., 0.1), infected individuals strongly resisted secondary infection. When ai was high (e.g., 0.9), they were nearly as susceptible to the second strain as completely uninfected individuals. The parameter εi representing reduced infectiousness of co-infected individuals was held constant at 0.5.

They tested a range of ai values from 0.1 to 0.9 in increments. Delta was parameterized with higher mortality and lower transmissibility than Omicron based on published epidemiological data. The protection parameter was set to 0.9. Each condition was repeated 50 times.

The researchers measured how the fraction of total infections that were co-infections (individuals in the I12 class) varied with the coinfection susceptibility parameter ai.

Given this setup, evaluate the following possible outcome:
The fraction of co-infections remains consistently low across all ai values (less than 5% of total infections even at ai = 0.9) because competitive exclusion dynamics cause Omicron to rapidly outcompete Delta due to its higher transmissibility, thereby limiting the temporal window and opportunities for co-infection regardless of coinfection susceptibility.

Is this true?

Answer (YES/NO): NO